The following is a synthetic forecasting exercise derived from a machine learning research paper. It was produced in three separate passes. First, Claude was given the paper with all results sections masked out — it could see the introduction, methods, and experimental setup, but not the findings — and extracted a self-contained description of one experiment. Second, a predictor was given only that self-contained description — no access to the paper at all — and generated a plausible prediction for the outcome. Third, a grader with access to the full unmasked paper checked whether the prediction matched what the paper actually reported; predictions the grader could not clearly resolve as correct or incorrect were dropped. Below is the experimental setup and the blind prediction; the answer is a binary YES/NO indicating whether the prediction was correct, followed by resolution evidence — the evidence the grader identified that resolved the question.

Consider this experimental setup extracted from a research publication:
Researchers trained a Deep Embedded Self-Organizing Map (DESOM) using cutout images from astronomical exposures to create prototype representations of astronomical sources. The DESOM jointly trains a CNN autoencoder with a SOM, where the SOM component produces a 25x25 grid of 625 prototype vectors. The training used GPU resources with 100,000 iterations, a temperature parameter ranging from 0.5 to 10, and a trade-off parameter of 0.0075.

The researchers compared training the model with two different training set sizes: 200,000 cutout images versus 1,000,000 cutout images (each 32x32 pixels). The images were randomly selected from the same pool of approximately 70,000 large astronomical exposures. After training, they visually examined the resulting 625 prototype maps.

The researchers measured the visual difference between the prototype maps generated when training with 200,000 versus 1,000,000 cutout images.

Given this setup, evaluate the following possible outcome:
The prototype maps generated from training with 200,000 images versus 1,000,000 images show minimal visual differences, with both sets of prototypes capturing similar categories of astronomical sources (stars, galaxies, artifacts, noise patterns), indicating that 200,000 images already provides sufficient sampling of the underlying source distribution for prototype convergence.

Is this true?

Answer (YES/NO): NO